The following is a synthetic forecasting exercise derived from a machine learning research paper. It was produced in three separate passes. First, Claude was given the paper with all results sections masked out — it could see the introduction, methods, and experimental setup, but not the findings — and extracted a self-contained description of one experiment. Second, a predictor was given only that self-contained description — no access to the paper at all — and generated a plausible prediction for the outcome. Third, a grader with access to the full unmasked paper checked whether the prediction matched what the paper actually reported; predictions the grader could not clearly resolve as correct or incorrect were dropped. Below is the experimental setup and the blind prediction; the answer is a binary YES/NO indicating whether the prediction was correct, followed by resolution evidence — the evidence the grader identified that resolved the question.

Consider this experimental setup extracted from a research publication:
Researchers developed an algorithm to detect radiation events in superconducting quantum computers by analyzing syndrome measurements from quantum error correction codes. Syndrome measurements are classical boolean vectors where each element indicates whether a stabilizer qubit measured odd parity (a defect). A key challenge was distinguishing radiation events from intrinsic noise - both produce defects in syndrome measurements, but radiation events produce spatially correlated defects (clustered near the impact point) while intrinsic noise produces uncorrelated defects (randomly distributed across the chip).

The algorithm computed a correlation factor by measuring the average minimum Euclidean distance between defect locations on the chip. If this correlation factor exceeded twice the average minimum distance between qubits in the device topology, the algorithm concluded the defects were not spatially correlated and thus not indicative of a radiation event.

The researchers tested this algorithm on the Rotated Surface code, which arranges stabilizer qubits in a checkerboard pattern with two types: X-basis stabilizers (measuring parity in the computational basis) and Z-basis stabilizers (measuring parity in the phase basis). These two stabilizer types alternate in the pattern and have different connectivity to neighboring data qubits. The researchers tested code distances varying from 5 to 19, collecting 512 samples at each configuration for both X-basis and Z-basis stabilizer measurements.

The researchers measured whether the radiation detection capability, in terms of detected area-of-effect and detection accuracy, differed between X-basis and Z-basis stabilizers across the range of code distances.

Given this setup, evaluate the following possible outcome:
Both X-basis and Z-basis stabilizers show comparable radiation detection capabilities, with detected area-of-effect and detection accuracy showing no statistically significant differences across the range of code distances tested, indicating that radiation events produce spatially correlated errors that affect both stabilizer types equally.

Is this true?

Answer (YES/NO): YES